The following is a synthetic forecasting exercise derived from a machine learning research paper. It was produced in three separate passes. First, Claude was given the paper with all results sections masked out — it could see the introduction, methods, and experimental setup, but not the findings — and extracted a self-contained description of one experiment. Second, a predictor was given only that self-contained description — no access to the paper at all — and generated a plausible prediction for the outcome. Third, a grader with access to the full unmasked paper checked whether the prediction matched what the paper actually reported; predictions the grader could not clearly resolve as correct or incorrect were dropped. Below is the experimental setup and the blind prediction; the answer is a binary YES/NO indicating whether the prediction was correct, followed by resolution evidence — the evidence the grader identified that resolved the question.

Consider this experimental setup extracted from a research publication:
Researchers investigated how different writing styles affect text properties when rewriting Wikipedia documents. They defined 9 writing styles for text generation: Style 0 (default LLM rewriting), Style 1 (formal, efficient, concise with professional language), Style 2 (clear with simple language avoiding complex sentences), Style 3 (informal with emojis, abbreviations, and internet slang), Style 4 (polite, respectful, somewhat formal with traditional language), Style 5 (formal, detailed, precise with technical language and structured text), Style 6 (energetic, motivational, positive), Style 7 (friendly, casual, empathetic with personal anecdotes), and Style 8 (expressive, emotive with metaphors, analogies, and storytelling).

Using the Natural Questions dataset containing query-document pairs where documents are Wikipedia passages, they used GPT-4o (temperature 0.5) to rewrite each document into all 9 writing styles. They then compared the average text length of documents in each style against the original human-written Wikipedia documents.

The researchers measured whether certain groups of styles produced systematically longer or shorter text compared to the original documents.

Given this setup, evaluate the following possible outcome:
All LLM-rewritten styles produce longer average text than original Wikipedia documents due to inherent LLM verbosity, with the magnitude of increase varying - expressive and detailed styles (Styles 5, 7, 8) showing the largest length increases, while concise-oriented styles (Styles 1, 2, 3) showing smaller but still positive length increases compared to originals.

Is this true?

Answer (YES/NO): NO